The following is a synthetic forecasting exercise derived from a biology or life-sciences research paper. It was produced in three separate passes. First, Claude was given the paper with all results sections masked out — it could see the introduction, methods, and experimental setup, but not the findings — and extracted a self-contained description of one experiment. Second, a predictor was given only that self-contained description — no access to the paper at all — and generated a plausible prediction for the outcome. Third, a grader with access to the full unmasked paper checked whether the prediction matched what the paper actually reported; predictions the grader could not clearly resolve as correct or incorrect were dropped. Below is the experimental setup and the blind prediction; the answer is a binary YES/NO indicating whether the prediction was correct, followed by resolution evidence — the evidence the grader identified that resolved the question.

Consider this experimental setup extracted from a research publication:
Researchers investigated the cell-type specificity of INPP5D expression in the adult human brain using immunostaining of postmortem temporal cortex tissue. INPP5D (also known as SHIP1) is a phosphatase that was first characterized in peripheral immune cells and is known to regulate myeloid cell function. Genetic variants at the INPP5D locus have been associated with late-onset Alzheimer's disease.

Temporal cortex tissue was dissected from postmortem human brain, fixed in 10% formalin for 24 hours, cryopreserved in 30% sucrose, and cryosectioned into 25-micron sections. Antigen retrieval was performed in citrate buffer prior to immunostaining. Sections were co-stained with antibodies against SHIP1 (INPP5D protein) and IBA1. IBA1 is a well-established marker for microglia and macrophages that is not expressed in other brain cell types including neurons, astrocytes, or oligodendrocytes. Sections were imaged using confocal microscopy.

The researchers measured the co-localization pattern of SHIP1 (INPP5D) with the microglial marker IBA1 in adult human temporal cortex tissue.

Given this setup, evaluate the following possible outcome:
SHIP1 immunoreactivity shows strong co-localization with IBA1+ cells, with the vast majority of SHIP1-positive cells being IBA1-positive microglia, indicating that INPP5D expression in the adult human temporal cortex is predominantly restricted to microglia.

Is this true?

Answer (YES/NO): YES